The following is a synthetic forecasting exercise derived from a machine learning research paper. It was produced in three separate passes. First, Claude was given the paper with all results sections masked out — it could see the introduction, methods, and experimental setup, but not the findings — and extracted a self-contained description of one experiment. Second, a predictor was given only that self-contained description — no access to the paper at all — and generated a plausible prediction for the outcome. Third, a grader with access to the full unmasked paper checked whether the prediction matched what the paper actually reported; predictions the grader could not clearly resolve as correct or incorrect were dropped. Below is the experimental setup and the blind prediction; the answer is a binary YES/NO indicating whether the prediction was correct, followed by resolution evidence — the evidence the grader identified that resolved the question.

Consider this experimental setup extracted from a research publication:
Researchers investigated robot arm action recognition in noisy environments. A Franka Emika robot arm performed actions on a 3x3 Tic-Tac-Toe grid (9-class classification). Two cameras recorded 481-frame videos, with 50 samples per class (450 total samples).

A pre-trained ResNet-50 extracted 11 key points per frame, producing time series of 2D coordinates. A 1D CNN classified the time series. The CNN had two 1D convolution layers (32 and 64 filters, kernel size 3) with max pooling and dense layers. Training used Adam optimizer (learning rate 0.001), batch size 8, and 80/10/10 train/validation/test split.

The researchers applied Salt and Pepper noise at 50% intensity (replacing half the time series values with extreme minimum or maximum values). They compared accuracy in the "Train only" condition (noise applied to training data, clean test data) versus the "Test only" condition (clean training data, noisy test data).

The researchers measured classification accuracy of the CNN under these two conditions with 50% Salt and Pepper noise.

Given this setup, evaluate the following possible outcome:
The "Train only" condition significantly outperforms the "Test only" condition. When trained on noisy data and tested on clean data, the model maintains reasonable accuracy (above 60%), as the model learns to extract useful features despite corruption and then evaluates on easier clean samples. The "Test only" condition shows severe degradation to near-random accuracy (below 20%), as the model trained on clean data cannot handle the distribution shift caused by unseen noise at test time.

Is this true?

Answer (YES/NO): NO